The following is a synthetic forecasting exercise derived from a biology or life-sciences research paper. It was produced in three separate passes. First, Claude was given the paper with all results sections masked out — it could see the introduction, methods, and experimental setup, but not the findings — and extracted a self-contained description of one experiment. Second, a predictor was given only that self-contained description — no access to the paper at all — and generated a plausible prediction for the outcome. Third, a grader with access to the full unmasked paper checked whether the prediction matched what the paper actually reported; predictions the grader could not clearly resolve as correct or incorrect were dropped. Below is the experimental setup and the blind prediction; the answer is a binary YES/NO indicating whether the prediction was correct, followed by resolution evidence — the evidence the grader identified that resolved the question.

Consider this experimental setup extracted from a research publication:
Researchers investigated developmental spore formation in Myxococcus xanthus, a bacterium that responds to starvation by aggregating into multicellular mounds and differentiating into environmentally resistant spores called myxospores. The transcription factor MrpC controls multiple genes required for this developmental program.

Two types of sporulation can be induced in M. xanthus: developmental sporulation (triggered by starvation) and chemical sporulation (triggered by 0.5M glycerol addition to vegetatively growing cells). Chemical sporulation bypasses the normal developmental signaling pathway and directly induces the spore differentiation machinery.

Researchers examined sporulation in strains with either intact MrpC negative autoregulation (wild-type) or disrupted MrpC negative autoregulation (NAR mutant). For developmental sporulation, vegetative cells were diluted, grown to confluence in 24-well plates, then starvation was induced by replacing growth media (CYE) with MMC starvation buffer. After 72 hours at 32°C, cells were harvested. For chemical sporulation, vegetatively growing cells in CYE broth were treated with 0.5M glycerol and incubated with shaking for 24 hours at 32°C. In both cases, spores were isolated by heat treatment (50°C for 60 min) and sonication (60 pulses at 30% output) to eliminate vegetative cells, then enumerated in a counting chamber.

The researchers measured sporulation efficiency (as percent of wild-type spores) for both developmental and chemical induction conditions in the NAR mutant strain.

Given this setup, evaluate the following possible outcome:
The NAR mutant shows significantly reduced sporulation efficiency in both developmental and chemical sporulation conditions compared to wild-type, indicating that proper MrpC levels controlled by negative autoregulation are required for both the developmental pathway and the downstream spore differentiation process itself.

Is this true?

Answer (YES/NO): NO